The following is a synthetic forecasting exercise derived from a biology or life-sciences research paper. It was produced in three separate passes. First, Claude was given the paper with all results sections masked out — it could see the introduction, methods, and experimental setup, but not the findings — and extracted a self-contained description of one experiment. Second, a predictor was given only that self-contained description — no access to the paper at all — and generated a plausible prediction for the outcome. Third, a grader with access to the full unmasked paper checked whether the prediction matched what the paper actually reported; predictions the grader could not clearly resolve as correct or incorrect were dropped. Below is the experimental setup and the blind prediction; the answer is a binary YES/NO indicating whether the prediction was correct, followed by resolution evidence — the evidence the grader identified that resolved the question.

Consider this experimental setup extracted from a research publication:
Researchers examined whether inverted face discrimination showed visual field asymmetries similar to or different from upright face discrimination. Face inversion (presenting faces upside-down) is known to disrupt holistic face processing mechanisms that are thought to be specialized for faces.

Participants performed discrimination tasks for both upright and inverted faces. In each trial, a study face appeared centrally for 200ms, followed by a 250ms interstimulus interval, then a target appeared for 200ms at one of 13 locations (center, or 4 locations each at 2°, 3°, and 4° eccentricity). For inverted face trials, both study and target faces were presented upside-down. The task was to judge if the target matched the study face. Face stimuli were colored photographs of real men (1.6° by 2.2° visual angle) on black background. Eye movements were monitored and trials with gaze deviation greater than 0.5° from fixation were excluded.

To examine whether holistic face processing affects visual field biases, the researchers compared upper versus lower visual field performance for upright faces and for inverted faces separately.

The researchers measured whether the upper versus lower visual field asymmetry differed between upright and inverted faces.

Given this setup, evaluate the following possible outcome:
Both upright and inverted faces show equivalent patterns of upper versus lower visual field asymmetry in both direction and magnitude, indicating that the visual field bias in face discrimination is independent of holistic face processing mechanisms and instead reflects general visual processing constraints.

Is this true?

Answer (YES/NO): NO